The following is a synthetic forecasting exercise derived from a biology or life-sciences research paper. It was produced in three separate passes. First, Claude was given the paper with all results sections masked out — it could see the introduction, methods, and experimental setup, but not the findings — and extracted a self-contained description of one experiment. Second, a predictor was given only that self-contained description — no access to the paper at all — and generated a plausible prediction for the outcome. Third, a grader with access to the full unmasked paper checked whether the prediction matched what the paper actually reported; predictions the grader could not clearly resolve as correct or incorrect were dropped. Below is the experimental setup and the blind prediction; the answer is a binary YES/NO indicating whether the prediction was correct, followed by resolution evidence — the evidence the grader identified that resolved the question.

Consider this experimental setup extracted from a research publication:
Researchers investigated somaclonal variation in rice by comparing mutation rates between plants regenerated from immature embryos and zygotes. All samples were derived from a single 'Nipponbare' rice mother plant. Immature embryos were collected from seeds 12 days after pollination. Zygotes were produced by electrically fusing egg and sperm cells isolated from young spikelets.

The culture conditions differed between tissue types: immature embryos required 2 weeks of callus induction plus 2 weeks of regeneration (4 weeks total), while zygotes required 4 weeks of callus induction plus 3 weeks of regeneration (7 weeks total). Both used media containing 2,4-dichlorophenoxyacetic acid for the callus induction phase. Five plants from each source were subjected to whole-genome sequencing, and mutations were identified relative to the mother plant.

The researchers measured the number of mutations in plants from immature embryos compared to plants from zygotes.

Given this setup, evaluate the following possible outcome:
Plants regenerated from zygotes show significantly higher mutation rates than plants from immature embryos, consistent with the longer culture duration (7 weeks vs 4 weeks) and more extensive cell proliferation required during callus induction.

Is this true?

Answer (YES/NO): NO